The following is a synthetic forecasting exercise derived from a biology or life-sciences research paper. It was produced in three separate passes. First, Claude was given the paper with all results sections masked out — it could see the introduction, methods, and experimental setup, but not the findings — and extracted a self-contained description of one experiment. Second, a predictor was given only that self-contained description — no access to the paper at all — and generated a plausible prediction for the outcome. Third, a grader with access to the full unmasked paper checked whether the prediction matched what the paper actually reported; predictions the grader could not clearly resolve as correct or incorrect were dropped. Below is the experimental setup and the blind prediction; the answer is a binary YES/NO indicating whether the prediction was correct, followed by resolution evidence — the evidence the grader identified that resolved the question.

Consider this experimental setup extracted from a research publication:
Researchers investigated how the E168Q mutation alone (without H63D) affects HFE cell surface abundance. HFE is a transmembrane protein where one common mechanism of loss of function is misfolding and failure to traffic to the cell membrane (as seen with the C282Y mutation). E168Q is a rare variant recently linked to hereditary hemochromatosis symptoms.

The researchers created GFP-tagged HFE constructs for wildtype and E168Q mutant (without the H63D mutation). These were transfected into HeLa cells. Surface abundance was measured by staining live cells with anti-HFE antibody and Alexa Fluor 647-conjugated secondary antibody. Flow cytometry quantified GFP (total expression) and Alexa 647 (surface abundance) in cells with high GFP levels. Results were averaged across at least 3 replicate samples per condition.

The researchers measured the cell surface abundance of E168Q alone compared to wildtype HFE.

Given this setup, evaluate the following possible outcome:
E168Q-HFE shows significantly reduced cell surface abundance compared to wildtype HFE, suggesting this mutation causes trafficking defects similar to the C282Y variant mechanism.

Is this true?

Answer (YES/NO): NO